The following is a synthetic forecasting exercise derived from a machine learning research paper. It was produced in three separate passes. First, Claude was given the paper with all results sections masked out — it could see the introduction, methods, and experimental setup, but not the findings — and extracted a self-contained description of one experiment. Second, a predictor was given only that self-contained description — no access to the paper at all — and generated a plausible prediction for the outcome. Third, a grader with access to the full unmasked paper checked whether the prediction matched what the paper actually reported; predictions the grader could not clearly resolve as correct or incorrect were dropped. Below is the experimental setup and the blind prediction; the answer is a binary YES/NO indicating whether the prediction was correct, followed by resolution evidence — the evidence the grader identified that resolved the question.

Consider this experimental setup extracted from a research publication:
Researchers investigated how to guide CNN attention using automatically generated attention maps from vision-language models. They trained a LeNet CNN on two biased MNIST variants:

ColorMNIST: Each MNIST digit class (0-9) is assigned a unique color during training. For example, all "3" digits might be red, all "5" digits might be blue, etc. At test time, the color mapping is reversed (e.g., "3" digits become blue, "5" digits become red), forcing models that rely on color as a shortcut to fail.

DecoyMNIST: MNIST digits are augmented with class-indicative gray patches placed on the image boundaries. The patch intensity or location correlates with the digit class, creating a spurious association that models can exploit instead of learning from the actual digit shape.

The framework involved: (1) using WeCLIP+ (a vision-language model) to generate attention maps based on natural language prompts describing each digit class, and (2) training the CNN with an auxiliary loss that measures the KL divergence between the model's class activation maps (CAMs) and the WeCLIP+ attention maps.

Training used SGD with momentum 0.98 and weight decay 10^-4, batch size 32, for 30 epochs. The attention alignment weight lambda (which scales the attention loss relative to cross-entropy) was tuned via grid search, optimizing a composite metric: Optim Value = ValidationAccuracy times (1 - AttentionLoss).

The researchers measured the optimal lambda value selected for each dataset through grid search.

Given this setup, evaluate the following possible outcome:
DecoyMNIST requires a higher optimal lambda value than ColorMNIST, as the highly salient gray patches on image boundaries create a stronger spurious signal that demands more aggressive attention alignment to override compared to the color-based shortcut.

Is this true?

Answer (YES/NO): NO